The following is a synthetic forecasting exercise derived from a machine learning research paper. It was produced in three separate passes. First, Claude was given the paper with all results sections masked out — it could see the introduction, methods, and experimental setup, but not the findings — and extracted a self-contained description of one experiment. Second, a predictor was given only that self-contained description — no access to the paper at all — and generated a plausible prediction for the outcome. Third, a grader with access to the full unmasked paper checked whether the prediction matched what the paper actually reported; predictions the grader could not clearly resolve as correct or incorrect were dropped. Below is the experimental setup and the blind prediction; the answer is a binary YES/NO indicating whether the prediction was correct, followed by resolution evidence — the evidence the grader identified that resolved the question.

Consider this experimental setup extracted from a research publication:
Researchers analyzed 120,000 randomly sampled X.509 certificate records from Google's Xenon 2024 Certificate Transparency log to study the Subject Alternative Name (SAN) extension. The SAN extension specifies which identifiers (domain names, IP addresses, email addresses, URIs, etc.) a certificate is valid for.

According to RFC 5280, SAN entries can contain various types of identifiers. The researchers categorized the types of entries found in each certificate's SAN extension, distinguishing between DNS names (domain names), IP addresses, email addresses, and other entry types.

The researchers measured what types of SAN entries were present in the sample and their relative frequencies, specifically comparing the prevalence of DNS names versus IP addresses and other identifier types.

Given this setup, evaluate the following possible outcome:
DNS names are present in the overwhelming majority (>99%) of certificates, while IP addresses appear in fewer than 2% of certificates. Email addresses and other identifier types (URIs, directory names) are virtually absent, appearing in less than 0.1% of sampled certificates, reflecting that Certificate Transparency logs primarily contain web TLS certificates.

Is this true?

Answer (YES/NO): YES